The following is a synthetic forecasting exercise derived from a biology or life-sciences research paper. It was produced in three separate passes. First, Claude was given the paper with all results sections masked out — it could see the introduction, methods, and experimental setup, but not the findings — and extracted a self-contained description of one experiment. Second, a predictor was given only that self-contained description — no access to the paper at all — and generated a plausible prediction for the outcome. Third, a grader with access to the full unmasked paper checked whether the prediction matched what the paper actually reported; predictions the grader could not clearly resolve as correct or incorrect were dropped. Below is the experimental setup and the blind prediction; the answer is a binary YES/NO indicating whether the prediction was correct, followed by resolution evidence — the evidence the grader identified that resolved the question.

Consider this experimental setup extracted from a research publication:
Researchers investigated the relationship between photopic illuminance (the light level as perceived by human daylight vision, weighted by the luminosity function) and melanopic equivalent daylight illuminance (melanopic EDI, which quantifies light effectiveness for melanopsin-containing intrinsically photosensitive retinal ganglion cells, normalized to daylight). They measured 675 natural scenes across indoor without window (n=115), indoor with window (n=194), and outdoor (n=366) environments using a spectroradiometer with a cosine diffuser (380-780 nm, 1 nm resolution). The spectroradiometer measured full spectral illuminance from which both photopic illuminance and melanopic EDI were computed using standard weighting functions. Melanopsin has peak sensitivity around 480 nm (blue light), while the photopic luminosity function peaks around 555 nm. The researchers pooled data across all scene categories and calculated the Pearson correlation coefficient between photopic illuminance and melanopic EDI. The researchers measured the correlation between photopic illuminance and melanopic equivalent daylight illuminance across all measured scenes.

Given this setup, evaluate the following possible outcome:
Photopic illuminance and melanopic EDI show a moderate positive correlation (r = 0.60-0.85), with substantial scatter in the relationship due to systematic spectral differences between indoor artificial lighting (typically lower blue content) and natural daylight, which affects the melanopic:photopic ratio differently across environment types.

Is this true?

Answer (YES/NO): NO